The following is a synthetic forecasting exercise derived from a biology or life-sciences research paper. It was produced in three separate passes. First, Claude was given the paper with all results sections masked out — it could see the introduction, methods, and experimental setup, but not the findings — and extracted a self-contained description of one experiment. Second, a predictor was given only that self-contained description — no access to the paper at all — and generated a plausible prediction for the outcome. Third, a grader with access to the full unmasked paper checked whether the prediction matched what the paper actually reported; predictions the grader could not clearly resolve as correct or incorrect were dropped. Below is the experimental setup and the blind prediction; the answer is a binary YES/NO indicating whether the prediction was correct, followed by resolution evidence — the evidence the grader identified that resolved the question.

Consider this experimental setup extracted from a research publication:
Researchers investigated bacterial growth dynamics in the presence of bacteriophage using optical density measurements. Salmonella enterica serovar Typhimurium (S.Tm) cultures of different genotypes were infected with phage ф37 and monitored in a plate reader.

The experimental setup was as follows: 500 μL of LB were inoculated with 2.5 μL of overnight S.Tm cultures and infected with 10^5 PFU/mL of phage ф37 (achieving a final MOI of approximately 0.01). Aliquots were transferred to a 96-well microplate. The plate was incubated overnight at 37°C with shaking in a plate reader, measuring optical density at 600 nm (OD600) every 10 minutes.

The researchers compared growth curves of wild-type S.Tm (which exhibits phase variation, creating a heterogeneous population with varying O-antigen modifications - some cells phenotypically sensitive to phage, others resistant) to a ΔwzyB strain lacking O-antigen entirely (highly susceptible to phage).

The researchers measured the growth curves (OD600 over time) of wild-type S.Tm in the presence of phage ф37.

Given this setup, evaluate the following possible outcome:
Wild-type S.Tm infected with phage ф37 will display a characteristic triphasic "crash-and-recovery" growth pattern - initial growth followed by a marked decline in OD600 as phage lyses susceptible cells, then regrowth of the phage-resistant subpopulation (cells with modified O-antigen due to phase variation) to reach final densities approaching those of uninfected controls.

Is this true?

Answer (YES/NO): YES